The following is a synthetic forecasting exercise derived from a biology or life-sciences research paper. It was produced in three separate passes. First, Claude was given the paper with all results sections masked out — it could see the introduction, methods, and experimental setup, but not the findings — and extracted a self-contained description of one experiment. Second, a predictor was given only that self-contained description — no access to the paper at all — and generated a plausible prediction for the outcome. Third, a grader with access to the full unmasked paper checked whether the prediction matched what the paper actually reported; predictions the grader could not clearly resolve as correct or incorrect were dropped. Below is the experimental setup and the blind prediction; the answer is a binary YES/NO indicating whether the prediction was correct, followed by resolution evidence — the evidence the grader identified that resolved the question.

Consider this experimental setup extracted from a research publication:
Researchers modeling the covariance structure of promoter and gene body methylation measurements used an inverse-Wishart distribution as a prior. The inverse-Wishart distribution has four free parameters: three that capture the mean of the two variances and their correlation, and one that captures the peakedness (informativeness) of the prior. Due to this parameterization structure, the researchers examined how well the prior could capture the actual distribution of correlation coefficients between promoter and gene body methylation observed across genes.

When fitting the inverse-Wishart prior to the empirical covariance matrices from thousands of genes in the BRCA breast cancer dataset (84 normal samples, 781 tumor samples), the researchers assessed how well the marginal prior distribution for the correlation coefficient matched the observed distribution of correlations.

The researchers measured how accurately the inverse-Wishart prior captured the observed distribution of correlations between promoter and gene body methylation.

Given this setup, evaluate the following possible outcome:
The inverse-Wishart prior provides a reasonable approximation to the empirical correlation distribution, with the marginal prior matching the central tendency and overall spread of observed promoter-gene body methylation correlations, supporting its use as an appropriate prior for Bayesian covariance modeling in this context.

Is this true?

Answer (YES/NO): NO